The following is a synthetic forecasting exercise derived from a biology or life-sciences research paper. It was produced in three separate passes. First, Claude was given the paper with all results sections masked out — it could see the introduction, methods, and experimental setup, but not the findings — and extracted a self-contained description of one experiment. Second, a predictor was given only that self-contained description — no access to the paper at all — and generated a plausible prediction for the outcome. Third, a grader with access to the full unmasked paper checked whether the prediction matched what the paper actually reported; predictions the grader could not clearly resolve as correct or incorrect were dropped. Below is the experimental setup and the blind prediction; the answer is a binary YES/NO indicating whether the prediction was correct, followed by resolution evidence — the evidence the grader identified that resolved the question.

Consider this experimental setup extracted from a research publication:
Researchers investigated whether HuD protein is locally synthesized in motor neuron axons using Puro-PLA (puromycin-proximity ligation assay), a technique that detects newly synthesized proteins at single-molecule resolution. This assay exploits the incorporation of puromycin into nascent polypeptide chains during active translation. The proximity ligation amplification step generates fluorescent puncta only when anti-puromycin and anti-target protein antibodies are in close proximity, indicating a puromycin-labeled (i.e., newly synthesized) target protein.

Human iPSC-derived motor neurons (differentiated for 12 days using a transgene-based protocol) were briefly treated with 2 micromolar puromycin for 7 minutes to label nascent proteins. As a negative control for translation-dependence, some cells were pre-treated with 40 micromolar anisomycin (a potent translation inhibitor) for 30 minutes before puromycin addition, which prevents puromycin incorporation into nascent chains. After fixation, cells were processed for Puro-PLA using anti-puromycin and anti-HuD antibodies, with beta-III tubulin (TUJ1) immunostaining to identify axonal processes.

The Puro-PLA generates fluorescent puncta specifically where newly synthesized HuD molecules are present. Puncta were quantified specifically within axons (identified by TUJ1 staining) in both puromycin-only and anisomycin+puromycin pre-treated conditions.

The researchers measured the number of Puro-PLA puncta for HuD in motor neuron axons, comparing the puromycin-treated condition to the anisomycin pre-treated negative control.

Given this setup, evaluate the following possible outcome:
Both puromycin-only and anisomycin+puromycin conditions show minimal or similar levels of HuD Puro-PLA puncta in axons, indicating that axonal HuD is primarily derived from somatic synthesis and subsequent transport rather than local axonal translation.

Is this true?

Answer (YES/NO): NO